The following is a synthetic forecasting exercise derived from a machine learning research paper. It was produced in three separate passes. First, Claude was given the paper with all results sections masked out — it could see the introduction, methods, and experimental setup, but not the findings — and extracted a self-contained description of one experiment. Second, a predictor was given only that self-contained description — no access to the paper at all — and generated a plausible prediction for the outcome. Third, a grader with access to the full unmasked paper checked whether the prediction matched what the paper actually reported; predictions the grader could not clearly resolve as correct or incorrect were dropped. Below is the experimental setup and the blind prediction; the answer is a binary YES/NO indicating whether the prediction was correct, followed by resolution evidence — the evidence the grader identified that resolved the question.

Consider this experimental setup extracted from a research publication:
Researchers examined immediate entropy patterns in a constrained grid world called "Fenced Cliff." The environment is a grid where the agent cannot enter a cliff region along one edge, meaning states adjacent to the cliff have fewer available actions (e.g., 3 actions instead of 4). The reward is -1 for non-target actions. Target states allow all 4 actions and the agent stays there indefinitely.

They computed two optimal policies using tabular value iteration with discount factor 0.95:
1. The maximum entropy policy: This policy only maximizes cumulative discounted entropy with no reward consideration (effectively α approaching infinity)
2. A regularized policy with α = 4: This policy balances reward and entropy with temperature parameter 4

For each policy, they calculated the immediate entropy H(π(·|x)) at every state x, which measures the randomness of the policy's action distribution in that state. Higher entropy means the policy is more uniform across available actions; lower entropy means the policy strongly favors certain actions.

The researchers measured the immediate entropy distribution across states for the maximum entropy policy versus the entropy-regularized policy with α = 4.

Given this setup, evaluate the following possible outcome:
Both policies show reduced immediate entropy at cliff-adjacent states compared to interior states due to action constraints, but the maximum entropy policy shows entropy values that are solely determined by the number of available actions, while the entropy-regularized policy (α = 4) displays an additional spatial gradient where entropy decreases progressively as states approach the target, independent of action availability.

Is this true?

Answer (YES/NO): NO